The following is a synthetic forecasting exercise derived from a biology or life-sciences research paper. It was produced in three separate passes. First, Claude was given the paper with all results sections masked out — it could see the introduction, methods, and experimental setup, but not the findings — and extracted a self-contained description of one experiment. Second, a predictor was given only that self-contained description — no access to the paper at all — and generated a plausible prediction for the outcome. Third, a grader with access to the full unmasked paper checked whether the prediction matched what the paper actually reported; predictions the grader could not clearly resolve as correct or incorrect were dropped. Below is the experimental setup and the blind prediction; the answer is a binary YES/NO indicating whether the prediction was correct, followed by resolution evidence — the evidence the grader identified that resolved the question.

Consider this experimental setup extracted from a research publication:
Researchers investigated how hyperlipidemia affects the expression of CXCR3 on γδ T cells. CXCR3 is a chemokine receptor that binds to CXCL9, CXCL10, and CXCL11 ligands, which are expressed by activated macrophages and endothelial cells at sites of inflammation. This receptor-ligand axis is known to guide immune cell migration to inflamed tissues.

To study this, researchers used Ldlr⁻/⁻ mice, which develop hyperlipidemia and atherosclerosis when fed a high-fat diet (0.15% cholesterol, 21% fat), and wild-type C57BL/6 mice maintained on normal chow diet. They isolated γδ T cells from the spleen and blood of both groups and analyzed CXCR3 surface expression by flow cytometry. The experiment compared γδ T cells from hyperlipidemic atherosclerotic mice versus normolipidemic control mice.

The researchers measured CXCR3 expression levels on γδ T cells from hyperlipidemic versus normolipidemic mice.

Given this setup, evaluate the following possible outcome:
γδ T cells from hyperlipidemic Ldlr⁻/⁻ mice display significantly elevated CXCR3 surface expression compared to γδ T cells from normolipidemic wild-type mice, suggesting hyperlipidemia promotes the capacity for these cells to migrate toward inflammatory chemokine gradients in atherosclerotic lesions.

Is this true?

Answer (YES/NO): YES